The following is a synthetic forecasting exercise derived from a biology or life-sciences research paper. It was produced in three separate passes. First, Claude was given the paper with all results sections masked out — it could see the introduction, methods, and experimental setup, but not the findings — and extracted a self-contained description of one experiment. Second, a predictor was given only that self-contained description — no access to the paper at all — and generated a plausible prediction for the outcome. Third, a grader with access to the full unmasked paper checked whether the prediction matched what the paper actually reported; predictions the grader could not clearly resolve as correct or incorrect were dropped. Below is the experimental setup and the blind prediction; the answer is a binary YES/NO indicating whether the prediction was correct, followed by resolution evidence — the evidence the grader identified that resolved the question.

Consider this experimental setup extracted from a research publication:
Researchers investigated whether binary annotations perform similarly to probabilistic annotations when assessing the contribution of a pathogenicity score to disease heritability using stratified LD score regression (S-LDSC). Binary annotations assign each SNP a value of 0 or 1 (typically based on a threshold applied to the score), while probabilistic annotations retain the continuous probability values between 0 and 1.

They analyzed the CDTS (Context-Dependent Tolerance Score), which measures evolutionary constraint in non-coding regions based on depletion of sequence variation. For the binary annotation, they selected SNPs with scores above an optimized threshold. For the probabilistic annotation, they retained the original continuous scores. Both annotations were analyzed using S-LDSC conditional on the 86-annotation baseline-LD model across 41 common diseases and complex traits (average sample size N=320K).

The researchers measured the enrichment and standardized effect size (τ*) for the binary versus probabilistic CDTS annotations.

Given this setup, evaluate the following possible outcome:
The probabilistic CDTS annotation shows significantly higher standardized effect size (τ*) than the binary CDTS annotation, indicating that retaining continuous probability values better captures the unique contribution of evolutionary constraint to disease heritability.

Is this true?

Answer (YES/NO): NO